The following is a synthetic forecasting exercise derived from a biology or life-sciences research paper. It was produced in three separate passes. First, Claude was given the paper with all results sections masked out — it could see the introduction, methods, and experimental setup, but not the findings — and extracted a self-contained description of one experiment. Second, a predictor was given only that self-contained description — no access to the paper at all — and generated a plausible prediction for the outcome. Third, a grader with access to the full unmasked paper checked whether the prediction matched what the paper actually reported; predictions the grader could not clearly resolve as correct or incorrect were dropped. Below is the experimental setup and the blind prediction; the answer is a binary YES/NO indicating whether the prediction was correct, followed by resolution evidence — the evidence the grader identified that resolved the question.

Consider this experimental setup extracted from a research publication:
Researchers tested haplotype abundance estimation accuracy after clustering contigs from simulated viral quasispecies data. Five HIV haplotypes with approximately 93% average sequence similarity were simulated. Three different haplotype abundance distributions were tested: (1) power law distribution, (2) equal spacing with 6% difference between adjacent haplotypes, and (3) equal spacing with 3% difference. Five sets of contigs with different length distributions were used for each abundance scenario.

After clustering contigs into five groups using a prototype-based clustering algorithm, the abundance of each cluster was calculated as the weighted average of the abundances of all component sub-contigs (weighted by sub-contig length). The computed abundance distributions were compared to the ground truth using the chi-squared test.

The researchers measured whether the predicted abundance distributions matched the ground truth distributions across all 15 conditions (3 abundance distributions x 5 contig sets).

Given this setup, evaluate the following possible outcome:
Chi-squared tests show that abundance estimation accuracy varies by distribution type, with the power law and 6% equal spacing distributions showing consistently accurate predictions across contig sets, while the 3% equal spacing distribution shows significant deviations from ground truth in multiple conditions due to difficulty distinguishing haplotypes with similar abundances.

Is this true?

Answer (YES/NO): NO